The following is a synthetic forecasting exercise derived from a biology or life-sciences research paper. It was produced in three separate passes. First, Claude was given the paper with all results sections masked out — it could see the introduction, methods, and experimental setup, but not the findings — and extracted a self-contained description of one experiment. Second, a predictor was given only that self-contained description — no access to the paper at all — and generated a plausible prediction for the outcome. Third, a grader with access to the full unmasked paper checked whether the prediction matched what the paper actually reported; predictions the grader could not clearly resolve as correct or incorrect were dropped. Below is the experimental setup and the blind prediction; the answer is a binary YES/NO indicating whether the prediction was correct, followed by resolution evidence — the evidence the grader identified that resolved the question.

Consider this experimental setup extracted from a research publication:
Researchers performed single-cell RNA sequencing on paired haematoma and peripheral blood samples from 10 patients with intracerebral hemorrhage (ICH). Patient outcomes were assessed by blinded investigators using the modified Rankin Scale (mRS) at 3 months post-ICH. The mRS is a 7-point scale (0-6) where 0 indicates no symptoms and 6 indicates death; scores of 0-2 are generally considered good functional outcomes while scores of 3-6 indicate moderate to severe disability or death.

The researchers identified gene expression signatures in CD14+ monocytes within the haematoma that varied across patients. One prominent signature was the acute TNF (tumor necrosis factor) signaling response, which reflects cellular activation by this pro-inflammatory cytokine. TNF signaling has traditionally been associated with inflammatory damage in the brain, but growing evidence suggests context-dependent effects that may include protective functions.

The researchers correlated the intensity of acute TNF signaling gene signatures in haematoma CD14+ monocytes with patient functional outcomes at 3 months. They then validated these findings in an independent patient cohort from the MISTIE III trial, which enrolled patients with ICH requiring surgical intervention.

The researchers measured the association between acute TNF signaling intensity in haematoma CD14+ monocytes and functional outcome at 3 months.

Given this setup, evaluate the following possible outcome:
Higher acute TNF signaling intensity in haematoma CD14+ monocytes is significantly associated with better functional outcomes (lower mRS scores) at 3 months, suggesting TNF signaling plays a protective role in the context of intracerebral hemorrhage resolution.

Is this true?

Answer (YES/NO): YES